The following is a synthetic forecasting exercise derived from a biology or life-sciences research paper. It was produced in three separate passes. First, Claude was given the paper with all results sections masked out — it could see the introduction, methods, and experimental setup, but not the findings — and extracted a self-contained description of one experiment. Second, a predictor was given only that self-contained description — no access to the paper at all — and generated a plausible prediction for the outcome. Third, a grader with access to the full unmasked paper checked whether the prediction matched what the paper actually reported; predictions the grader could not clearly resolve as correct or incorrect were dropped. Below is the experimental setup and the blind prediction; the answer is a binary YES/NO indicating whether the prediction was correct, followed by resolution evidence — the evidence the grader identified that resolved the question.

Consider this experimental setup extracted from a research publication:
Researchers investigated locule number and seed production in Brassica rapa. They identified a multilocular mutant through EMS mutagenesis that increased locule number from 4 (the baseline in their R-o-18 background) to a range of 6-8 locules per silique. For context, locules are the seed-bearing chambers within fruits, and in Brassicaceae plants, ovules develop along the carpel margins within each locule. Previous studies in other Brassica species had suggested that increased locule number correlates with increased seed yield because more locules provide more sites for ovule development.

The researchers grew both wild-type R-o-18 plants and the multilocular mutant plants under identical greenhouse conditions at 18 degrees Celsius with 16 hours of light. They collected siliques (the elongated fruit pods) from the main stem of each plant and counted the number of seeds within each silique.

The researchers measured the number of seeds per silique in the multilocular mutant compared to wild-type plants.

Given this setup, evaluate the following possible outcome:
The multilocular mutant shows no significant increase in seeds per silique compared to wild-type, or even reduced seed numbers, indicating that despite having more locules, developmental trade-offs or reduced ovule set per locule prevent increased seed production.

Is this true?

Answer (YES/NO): YES